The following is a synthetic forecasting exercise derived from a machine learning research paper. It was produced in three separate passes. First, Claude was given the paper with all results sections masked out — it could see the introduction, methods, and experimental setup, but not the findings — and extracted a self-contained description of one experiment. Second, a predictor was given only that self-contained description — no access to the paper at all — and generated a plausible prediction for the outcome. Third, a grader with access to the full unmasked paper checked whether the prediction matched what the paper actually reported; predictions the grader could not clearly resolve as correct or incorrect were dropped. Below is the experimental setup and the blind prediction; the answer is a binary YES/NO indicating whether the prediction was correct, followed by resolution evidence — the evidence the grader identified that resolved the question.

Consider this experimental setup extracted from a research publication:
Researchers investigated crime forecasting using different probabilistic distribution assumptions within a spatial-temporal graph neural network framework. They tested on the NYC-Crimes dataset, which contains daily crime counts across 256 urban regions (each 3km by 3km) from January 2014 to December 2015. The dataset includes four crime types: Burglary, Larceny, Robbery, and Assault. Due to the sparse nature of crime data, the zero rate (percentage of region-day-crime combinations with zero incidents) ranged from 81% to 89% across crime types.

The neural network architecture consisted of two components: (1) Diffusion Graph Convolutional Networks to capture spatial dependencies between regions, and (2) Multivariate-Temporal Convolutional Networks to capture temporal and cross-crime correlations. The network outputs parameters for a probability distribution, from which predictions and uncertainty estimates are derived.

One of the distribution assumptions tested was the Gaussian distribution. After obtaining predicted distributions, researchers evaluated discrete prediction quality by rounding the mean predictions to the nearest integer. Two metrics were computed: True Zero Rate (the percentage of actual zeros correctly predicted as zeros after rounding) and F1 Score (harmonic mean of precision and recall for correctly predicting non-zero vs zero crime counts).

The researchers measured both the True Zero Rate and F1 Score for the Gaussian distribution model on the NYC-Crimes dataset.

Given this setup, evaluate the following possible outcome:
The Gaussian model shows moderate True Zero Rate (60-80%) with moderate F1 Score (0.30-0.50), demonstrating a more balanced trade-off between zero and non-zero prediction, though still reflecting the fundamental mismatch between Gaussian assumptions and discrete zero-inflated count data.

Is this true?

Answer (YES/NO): NO